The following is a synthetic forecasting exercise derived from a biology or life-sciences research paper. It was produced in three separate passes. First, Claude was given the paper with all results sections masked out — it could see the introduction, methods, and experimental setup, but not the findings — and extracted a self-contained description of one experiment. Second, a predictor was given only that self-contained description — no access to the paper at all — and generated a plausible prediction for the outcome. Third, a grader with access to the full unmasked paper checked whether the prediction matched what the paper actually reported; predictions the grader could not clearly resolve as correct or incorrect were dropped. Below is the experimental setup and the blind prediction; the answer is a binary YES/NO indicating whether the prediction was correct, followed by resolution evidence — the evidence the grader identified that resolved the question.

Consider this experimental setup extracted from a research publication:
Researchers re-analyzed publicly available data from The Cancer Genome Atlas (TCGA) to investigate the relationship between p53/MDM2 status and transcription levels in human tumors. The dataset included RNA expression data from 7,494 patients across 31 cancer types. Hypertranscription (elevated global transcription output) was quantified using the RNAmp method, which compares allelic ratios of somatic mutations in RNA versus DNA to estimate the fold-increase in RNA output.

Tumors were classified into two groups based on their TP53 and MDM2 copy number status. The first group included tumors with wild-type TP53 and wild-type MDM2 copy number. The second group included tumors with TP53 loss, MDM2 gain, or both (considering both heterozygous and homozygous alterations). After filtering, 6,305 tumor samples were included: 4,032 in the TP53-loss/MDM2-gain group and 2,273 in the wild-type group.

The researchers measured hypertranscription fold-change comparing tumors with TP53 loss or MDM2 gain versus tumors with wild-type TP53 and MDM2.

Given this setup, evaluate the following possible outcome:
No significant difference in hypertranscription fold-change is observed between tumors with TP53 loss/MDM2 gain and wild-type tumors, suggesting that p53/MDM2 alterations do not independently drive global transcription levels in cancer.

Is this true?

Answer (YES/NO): NO